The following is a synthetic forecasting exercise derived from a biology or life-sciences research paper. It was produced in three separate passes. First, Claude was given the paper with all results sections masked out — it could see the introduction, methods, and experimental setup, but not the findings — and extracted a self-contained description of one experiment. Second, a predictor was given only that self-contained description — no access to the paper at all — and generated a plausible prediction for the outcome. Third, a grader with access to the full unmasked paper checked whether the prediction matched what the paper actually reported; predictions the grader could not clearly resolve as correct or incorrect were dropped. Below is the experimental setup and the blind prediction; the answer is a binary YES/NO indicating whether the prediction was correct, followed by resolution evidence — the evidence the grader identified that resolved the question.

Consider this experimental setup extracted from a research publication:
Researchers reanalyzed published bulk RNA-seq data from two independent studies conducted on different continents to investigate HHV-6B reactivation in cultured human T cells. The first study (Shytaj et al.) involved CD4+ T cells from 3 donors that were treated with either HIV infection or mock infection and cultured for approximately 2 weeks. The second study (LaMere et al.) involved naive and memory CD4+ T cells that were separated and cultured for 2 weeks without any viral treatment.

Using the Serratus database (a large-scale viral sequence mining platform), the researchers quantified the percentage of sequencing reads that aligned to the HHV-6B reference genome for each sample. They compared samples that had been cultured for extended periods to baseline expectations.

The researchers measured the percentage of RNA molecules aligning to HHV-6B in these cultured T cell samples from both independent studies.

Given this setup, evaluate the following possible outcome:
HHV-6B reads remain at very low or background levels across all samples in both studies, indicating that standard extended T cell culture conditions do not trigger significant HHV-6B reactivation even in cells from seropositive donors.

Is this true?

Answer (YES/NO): NO